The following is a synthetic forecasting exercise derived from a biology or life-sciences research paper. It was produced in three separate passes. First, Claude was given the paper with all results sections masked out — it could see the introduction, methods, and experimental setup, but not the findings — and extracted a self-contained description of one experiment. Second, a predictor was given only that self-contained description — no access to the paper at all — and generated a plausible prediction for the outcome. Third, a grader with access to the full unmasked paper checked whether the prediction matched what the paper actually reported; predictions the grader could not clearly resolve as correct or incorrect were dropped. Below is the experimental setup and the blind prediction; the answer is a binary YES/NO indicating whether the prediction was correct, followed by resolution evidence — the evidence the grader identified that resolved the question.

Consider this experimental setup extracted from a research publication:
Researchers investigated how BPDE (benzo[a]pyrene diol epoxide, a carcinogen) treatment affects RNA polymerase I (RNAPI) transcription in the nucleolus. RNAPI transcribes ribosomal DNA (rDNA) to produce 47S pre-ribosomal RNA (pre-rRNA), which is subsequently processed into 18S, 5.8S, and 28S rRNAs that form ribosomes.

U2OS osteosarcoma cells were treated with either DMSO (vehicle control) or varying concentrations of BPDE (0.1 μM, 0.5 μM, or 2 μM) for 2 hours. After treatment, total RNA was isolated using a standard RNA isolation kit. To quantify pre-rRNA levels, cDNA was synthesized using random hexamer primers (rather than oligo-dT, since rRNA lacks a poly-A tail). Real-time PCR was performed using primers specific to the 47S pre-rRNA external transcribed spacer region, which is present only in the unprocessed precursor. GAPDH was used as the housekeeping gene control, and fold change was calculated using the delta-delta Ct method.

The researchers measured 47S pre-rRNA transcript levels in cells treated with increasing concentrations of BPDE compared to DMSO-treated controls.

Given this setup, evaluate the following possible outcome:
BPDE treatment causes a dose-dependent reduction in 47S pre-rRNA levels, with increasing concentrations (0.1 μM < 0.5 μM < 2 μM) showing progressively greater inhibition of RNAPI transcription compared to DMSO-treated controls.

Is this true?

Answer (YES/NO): NO